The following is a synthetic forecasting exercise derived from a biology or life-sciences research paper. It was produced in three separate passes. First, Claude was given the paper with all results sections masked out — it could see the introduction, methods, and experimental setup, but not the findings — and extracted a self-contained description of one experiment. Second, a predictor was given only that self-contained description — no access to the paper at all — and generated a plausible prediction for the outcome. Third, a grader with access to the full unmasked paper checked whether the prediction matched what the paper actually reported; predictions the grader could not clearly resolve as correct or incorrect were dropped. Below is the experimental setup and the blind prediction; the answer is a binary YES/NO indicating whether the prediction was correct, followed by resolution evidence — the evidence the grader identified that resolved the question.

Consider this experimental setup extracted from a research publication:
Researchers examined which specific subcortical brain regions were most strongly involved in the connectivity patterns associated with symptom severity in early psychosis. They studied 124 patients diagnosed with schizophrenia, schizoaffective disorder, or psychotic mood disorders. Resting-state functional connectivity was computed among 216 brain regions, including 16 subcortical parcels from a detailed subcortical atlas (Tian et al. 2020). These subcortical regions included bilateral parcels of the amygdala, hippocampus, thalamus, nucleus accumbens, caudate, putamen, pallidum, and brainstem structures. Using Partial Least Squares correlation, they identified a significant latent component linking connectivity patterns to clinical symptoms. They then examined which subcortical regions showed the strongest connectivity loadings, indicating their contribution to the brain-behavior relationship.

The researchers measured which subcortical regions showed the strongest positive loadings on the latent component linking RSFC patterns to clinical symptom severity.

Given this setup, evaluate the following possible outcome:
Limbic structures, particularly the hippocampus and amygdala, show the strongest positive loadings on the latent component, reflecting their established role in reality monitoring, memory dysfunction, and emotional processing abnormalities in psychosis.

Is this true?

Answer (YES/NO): NO